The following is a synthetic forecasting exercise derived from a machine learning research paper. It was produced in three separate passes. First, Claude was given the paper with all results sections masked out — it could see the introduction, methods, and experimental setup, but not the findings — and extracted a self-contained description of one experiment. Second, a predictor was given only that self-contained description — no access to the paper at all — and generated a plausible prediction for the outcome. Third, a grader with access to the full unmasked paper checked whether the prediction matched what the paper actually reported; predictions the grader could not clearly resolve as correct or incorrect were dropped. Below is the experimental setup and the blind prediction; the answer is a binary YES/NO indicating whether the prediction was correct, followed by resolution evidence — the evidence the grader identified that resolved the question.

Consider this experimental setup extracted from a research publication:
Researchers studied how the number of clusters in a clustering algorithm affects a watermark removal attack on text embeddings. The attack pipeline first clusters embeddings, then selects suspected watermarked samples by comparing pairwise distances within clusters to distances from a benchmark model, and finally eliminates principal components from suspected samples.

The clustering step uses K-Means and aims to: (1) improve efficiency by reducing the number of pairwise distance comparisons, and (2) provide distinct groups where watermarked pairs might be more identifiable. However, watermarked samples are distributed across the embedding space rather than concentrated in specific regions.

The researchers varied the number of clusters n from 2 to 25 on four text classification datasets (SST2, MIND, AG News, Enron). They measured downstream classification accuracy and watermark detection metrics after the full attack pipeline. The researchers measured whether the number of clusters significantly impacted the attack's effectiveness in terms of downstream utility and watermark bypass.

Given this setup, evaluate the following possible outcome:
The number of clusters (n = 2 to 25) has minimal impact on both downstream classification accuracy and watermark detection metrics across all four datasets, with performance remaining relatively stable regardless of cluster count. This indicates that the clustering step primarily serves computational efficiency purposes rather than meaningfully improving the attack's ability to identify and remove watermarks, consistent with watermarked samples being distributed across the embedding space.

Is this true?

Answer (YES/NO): YES